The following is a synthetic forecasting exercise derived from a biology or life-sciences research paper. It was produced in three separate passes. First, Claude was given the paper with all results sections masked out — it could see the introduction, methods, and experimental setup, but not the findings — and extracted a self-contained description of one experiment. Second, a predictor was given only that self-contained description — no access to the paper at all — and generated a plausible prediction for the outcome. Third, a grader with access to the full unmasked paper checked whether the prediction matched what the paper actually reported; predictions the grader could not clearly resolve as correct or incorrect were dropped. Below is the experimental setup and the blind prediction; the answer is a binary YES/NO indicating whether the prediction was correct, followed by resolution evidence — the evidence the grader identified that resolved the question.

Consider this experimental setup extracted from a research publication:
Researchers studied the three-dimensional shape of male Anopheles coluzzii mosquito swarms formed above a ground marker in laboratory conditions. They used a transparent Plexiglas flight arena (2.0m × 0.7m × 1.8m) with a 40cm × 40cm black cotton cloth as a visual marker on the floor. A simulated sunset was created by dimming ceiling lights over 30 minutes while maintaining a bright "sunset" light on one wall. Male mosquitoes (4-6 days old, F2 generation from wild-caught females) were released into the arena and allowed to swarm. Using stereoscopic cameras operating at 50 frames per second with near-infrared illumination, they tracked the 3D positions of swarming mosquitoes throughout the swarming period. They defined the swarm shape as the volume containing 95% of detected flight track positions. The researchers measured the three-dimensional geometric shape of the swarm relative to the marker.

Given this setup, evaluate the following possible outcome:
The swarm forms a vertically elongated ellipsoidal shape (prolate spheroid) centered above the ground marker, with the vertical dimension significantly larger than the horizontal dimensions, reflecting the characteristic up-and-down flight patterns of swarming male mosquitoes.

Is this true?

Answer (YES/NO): NO